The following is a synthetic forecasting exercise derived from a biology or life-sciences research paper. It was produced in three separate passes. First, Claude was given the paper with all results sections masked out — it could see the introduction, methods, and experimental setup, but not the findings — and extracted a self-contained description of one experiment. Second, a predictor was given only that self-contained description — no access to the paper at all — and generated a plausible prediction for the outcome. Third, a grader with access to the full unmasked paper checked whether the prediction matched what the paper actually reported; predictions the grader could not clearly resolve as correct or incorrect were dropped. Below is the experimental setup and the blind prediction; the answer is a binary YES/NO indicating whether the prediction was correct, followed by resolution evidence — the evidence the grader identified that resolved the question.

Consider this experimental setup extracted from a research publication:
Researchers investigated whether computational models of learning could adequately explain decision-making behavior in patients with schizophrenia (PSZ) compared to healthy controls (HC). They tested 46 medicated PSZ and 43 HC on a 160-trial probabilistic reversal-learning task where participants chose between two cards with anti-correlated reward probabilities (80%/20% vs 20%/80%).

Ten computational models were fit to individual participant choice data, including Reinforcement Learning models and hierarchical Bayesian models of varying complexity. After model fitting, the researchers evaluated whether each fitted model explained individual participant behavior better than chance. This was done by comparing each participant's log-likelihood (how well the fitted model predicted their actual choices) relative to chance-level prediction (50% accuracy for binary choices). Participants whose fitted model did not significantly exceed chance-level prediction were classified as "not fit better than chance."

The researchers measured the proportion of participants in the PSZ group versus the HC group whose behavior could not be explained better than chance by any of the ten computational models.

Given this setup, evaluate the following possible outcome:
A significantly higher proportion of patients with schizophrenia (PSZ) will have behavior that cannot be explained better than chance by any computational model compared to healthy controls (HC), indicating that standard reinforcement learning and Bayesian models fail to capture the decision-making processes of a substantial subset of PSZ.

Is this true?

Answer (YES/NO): YES